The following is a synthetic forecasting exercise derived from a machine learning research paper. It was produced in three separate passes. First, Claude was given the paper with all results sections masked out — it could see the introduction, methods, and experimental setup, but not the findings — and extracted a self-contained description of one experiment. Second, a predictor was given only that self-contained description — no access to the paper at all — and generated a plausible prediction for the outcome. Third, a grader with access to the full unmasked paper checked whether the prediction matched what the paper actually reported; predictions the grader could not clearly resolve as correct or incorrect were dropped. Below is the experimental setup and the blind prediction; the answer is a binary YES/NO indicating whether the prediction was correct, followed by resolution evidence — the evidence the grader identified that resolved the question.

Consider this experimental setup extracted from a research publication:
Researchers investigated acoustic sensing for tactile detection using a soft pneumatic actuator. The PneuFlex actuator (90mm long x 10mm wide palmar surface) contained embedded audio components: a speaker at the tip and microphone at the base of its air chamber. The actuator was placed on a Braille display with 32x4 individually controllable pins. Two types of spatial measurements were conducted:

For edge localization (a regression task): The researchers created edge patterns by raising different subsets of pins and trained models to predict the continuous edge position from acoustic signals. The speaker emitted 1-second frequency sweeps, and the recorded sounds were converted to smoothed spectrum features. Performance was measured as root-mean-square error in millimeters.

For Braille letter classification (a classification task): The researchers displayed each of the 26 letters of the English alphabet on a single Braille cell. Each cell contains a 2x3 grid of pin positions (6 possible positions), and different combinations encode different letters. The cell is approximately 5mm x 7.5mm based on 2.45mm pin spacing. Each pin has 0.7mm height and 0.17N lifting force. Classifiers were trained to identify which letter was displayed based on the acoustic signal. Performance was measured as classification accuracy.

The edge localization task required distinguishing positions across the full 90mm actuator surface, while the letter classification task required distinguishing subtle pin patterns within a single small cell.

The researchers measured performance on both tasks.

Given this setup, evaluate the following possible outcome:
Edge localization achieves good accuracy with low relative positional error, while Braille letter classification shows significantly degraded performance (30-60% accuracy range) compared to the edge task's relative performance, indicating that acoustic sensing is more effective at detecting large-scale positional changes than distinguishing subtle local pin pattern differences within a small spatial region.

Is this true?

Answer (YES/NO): NO